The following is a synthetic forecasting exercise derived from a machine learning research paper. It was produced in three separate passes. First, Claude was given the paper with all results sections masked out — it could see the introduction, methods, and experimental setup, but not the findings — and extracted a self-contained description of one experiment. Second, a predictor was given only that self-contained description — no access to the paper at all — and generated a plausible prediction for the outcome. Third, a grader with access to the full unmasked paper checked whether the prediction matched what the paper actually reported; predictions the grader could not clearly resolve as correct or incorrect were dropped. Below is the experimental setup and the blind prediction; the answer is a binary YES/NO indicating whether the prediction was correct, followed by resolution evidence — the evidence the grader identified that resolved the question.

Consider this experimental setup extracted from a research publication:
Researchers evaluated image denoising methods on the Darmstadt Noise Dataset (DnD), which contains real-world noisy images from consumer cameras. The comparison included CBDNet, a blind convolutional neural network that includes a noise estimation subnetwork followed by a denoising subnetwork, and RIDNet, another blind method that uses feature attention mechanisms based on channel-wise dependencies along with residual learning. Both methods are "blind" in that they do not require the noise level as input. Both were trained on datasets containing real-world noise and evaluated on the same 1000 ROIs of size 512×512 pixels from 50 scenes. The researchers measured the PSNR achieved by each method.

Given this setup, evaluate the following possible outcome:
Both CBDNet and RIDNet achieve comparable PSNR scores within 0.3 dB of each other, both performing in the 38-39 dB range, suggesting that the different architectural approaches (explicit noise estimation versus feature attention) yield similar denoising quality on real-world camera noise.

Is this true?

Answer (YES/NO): NO